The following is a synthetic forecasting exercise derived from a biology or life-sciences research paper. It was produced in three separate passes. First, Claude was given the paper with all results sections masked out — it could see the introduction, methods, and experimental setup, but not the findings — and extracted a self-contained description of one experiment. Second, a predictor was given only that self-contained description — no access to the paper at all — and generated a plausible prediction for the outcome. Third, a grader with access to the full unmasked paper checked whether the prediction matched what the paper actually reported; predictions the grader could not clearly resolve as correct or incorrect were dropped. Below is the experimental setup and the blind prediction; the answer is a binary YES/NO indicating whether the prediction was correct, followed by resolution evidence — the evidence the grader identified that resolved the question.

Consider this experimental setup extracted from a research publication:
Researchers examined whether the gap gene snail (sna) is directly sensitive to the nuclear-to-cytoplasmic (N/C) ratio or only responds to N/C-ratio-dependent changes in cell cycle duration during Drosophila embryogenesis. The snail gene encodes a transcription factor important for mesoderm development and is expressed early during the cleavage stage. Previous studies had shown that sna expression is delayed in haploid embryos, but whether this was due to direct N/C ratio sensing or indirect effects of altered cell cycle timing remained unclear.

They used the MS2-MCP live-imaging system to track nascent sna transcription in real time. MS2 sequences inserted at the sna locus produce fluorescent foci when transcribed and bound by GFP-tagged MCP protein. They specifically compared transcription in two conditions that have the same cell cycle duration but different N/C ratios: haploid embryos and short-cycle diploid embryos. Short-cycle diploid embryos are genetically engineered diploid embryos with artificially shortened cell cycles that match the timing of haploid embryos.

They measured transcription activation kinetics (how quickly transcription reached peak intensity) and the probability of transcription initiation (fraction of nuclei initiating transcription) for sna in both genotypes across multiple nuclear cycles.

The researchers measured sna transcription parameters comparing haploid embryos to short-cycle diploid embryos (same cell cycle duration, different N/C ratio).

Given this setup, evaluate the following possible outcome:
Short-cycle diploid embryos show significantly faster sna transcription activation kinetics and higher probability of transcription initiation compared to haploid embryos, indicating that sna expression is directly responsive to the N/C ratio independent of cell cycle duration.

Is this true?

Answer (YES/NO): NO